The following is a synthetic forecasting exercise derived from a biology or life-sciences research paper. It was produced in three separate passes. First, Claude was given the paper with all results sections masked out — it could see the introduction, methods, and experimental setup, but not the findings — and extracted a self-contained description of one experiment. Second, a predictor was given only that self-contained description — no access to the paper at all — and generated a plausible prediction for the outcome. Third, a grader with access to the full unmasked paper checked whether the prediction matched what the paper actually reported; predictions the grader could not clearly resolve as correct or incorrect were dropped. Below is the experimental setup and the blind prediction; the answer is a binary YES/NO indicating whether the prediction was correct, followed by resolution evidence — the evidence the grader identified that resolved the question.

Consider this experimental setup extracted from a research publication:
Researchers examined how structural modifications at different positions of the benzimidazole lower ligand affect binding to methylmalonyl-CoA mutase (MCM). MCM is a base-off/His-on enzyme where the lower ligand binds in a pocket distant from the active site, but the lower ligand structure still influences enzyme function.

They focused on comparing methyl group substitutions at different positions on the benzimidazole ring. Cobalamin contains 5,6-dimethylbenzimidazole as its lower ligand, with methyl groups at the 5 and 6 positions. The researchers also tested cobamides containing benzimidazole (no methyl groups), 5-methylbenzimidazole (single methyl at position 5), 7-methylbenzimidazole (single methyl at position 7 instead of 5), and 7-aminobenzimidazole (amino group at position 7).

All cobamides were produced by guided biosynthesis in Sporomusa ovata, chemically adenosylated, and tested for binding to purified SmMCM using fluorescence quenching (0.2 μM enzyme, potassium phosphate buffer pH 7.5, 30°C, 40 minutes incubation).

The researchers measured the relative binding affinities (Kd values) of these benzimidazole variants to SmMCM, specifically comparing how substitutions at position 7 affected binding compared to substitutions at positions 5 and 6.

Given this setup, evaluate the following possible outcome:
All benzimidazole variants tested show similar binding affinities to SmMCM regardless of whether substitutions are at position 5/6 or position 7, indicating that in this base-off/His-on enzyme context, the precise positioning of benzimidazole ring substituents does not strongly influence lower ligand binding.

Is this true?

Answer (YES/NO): YES